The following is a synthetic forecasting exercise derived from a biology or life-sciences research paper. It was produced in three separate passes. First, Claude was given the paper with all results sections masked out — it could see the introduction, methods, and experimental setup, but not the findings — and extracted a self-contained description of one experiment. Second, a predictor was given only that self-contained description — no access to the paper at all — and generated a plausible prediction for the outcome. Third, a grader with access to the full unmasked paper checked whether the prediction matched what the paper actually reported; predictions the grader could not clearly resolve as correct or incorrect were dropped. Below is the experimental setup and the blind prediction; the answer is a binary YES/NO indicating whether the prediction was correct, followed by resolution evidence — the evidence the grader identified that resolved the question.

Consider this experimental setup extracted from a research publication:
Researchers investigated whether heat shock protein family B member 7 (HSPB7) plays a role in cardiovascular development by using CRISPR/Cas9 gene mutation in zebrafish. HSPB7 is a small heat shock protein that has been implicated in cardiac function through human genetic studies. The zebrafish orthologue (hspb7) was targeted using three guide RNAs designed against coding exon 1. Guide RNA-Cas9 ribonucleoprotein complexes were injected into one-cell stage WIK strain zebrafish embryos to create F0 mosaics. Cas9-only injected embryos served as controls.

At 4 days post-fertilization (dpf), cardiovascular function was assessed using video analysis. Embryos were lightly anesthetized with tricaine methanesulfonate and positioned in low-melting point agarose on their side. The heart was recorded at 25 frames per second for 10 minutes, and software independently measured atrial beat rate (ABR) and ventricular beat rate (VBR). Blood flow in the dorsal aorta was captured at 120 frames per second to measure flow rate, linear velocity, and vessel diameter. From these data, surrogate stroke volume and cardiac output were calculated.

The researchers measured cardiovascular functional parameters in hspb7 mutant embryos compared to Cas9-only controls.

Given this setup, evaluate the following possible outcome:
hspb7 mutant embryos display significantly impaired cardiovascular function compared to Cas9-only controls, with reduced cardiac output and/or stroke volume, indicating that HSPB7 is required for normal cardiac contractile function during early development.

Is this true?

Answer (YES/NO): NO